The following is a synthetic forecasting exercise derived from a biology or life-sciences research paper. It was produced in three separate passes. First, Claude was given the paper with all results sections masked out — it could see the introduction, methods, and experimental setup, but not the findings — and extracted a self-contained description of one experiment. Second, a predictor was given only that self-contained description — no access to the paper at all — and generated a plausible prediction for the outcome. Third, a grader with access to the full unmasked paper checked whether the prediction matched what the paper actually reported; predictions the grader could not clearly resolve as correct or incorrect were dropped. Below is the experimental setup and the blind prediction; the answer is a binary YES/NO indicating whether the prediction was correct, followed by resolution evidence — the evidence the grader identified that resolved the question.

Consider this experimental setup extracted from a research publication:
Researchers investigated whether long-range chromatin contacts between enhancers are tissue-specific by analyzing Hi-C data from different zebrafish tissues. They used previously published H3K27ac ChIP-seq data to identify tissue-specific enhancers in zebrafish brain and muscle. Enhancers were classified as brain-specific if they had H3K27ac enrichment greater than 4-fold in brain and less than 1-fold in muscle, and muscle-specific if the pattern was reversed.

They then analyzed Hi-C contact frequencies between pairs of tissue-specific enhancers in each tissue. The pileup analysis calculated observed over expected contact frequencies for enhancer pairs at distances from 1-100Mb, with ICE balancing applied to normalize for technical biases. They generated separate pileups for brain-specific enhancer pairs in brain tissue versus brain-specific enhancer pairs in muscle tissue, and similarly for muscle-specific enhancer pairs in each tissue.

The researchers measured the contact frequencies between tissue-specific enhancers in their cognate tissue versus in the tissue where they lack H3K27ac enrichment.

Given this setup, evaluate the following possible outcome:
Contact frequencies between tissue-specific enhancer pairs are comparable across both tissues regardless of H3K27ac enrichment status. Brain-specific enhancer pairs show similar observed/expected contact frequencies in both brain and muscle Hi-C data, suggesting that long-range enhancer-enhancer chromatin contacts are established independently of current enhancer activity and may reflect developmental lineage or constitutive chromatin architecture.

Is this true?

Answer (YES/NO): NO